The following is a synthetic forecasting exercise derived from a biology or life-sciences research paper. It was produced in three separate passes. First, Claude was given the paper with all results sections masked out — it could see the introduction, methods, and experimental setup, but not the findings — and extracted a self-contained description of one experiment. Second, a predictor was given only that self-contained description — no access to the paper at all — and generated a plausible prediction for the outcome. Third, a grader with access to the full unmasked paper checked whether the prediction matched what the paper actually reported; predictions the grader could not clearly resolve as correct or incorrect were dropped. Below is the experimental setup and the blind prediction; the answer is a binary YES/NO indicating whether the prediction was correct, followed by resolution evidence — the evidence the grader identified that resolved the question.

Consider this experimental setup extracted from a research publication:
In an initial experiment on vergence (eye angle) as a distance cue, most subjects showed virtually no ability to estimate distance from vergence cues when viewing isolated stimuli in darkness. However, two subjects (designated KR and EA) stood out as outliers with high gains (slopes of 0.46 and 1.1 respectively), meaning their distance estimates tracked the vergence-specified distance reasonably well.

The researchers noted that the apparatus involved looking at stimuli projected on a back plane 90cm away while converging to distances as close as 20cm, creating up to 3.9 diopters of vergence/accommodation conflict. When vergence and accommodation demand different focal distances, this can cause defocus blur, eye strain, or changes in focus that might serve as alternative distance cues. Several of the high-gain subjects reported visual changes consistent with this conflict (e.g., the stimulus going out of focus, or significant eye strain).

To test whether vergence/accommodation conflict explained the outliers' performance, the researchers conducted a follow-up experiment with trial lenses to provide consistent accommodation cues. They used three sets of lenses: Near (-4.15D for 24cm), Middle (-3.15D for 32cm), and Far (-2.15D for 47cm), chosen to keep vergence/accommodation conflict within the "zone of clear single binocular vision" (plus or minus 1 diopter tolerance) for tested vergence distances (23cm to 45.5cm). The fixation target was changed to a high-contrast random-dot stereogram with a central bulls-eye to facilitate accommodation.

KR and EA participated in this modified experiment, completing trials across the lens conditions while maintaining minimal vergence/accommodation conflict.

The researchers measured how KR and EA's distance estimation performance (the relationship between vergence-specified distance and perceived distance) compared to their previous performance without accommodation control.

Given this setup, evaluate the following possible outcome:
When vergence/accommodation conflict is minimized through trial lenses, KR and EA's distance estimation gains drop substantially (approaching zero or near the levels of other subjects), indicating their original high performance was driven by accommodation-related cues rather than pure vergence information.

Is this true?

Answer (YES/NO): YES